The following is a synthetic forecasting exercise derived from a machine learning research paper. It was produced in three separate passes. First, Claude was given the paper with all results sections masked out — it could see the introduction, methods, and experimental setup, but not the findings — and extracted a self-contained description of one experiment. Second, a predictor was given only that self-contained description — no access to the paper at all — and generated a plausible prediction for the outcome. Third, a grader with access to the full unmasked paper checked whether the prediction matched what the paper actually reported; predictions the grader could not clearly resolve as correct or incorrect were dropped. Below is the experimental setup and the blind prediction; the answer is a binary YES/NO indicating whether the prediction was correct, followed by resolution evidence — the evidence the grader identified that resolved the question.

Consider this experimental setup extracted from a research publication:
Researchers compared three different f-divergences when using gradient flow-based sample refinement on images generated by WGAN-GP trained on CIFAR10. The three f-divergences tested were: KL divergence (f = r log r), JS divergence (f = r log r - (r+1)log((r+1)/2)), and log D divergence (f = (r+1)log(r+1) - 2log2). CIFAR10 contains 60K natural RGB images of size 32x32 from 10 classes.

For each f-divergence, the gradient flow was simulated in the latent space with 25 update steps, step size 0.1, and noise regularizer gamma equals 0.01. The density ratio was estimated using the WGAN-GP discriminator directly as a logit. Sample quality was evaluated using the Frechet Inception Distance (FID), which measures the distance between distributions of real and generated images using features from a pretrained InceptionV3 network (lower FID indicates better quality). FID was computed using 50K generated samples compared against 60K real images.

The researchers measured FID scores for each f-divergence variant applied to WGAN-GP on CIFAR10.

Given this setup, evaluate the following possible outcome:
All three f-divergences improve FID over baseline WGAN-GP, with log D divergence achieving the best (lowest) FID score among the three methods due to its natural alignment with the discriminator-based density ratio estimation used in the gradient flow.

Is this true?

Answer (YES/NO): NO